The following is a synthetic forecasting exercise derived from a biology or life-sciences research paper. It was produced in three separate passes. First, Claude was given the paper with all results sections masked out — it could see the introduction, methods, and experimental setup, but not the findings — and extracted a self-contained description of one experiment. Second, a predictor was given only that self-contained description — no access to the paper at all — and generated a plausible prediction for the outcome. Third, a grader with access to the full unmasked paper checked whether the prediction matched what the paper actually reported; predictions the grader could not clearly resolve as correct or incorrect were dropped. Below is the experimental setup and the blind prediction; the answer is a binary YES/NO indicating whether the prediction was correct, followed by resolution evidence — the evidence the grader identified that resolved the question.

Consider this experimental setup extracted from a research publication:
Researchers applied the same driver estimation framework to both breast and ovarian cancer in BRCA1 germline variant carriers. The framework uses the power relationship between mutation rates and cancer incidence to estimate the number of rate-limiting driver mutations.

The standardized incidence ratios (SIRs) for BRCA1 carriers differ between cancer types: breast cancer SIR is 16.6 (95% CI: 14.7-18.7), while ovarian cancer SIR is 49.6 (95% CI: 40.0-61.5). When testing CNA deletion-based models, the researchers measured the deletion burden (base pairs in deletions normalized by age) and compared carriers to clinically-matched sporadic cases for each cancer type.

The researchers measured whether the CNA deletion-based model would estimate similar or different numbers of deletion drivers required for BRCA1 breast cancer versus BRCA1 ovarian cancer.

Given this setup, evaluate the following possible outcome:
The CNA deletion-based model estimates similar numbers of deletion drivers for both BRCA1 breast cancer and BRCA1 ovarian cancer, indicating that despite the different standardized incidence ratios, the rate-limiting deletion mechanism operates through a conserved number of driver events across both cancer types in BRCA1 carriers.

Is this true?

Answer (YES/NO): NO